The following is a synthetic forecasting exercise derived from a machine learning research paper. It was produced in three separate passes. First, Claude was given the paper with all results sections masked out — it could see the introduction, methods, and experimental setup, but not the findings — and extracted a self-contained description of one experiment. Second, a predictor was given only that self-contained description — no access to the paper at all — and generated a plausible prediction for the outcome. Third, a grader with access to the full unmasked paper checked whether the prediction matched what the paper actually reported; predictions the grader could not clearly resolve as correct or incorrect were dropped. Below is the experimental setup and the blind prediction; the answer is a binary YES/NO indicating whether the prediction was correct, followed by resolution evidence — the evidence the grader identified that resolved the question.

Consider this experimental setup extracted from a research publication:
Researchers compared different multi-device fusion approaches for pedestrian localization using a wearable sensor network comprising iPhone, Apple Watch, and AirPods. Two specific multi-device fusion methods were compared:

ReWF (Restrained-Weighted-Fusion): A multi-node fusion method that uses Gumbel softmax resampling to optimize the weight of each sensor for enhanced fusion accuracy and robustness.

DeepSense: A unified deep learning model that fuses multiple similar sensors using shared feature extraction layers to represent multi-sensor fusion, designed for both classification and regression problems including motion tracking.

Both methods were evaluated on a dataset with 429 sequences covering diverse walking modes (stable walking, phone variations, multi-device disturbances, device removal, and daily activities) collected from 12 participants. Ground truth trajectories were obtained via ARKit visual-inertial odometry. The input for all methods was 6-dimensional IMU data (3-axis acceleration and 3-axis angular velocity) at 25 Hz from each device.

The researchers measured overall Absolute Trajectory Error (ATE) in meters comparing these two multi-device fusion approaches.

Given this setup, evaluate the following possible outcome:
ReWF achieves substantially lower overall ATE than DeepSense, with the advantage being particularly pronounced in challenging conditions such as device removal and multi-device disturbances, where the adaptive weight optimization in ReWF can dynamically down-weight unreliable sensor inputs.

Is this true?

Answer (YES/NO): NO